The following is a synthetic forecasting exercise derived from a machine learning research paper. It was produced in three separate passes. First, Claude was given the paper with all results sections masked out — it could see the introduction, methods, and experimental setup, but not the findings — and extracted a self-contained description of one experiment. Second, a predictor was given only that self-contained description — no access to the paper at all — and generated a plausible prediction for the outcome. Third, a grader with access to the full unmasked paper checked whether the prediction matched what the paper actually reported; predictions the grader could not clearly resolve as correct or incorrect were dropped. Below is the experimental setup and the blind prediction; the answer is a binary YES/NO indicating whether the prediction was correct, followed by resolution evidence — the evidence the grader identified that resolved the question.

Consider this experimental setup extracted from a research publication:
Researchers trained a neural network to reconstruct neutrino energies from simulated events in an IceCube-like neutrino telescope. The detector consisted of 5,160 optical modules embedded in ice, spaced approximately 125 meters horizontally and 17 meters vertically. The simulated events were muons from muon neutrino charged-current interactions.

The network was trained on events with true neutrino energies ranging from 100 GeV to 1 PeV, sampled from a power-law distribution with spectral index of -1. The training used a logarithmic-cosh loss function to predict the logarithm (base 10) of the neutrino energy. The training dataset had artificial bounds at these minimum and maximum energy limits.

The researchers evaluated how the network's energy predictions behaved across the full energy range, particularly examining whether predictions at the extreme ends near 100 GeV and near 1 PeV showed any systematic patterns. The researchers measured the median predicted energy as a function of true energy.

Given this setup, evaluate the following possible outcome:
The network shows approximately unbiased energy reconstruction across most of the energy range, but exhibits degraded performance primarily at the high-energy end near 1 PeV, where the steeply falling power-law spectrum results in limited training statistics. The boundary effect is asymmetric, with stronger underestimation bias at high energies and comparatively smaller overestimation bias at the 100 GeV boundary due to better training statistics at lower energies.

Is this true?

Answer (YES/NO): NO